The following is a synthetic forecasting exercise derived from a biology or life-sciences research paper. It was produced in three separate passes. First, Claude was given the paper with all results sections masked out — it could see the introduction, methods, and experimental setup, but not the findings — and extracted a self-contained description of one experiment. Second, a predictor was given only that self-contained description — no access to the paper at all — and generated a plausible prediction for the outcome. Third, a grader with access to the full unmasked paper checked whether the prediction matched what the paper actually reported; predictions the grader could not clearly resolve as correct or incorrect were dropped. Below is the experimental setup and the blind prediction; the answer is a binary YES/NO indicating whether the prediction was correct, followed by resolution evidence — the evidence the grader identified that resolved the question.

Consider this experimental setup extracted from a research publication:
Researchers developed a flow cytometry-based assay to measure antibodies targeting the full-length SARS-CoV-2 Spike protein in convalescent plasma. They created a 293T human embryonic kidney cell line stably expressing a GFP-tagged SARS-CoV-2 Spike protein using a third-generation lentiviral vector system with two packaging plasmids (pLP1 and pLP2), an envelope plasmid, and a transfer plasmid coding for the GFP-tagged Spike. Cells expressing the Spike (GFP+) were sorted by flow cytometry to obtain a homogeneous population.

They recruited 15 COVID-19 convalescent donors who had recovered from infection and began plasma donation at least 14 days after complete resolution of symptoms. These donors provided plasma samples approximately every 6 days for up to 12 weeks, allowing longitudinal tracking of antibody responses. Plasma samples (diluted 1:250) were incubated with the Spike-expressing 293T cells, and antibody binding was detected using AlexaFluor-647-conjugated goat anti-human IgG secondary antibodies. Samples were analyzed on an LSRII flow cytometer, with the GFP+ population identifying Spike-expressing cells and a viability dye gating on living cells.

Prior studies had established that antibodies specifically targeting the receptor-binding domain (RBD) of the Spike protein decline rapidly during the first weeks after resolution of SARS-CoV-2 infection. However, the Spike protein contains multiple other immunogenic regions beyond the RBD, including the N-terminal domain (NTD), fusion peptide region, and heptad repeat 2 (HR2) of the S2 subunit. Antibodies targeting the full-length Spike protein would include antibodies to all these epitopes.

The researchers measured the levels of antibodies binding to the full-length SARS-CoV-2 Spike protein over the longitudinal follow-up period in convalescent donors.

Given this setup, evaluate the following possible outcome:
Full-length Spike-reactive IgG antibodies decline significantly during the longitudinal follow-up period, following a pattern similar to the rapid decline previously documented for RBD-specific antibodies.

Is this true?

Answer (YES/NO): YES